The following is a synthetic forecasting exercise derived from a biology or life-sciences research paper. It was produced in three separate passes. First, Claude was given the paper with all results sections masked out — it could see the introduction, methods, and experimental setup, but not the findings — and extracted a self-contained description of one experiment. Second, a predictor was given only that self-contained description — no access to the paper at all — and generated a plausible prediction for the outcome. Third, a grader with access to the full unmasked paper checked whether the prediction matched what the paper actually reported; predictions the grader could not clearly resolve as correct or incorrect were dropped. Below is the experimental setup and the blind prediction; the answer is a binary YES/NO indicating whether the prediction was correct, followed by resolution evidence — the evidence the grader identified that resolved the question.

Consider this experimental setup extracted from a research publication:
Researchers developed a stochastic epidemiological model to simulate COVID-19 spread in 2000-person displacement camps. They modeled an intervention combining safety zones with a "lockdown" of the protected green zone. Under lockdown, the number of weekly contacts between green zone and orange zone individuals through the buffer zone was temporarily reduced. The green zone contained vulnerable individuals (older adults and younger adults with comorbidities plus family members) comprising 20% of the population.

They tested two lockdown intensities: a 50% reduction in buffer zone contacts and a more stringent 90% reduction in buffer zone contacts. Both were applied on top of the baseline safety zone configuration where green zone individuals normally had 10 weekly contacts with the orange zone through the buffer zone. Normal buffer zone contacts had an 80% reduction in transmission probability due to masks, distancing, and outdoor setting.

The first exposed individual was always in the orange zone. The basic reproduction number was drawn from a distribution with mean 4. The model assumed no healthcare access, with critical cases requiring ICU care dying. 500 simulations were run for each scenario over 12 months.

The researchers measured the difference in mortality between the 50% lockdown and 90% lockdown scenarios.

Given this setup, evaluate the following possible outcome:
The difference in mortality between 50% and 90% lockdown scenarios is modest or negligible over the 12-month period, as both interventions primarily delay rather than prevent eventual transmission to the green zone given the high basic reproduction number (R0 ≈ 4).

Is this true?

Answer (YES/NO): NO